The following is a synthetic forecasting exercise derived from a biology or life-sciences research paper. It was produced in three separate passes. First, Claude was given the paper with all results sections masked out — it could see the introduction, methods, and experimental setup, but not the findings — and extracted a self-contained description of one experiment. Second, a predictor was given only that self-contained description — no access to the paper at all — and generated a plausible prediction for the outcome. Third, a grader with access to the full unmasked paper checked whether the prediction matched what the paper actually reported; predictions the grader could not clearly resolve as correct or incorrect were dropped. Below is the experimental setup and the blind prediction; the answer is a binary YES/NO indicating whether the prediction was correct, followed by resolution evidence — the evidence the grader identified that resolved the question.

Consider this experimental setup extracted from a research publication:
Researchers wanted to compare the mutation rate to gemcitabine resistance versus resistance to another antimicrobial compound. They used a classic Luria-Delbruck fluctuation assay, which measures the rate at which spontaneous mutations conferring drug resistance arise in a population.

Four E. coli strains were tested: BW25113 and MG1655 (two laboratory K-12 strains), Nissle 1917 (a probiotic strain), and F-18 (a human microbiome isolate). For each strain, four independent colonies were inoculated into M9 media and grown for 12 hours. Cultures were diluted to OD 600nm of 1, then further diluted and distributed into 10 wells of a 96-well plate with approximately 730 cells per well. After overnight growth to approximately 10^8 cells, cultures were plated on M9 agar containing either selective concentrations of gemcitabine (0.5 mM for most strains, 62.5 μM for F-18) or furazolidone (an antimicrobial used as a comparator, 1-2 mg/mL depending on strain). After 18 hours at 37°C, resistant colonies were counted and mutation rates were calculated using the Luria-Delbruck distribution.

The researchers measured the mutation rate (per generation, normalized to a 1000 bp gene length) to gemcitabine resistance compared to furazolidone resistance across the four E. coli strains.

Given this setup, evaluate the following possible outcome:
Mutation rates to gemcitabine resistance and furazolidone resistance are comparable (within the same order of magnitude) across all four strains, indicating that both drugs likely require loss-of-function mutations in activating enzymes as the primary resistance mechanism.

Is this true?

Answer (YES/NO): YES